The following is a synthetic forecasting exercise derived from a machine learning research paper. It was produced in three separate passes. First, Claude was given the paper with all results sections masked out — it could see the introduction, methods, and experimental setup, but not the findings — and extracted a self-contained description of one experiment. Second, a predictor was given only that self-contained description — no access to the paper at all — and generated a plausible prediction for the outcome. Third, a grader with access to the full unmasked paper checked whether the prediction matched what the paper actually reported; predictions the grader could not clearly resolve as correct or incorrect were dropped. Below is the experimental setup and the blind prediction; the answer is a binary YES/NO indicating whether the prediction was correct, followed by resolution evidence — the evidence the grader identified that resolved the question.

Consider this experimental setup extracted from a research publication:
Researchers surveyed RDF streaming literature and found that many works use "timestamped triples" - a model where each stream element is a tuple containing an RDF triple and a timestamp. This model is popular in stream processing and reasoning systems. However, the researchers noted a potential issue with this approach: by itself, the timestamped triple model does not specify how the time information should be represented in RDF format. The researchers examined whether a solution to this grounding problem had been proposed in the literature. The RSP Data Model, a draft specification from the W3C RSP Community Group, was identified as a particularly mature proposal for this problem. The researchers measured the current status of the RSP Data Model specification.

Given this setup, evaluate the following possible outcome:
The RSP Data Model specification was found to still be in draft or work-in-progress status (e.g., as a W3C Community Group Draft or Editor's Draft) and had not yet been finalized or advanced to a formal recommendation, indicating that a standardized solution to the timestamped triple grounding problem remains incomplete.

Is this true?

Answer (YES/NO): YES